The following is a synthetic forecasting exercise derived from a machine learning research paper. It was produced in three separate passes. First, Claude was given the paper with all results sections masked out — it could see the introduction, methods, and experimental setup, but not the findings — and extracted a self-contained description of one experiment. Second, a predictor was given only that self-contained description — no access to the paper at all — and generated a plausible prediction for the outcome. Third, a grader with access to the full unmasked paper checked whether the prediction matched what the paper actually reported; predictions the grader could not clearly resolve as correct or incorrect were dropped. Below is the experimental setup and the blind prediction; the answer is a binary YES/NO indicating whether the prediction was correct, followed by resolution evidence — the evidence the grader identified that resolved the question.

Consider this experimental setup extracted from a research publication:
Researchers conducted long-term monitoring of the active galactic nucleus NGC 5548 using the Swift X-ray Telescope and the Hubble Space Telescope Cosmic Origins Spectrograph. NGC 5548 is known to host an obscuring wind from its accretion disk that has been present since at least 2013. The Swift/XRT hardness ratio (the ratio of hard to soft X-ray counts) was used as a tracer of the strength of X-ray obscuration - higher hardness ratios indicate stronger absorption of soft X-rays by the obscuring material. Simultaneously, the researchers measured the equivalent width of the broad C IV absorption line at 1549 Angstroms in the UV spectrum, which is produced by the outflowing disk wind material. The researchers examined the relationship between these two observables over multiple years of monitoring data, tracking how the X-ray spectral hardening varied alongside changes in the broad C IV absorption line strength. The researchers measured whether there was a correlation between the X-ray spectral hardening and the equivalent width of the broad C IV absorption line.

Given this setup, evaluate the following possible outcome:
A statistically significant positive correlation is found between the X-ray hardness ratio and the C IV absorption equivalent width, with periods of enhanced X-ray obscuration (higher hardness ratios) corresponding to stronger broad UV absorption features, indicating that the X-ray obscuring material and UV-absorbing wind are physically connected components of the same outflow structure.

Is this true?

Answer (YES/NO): YES